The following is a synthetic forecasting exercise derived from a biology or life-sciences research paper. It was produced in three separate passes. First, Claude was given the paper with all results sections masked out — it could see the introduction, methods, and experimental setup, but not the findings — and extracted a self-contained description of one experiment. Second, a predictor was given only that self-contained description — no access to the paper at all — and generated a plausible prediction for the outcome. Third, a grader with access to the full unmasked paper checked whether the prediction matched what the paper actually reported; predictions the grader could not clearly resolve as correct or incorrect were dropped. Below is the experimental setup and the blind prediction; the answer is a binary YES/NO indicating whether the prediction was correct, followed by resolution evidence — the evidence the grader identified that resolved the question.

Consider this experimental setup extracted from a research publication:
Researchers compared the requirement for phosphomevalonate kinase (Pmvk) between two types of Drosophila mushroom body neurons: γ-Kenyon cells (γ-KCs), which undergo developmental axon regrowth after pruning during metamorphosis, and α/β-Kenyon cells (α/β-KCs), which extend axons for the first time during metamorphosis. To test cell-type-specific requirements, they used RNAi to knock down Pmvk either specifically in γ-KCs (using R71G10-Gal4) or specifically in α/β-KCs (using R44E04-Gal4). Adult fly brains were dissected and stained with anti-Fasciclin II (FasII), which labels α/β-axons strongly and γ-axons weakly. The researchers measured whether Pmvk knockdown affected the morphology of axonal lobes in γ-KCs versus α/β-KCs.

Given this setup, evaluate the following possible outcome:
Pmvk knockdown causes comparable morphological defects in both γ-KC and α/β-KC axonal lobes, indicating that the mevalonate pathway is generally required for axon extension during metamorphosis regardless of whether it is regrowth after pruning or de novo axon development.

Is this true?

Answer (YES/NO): NO